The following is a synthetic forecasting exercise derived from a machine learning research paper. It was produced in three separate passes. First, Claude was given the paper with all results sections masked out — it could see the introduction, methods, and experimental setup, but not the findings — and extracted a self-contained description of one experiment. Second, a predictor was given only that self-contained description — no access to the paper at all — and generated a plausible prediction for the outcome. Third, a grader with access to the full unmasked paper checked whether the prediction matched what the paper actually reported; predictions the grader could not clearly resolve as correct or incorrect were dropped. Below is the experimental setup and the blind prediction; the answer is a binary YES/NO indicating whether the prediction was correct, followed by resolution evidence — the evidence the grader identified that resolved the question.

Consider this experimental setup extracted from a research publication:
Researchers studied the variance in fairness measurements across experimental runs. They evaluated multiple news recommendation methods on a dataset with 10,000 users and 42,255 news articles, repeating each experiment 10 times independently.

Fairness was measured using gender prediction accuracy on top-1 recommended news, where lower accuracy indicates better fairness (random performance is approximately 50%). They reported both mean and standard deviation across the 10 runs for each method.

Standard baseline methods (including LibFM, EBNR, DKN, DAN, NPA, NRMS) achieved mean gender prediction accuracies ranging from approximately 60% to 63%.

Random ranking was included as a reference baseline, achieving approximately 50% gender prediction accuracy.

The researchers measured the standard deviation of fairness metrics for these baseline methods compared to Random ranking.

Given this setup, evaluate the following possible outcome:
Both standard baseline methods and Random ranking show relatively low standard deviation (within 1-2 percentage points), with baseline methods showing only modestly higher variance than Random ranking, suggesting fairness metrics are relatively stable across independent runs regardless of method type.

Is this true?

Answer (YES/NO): NO